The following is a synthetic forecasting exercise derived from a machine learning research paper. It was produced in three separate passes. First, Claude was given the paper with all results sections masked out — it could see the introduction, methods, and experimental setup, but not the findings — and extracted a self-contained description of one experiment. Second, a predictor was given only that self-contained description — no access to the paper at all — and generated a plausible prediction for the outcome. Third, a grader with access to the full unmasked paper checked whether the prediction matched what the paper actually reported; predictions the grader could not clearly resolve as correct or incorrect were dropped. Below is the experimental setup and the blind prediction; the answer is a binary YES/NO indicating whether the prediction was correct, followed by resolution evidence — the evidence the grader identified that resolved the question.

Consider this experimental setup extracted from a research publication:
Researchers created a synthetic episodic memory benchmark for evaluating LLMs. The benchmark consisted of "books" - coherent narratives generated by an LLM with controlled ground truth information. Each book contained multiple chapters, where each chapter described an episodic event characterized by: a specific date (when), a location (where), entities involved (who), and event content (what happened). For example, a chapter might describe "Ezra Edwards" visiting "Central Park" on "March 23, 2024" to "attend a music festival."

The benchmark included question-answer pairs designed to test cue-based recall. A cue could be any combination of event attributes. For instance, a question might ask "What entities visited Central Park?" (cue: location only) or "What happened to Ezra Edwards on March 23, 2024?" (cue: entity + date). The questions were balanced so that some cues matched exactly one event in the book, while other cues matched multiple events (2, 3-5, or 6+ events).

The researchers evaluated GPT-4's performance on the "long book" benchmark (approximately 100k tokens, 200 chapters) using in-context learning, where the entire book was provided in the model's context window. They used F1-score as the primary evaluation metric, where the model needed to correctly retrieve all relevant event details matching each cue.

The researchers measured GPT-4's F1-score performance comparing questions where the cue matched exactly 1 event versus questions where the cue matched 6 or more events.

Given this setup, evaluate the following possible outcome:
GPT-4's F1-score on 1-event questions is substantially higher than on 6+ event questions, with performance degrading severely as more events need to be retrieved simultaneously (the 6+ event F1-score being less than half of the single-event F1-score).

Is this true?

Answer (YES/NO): NO